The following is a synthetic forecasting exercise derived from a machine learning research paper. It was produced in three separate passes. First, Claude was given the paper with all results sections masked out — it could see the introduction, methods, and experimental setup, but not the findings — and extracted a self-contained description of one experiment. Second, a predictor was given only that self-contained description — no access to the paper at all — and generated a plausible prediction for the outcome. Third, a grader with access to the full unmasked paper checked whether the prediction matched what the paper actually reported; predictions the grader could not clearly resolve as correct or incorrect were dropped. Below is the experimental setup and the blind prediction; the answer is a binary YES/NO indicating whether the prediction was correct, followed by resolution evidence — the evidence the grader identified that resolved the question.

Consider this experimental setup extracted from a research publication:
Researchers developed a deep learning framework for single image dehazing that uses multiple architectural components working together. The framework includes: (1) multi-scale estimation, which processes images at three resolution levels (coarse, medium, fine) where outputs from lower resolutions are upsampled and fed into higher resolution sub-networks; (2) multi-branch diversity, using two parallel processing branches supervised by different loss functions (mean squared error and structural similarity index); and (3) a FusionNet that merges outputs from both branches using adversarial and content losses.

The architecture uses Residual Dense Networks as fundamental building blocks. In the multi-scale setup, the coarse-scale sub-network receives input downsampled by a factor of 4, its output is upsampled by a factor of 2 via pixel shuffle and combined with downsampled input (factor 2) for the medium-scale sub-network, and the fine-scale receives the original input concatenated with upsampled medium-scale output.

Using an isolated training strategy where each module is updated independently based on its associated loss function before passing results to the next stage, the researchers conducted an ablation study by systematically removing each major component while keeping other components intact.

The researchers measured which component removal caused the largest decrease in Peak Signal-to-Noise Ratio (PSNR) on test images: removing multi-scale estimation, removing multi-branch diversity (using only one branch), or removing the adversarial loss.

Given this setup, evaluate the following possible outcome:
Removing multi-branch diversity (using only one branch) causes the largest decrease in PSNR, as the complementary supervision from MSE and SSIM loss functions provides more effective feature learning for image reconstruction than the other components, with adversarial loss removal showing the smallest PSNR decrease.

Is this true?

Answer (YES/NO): YES